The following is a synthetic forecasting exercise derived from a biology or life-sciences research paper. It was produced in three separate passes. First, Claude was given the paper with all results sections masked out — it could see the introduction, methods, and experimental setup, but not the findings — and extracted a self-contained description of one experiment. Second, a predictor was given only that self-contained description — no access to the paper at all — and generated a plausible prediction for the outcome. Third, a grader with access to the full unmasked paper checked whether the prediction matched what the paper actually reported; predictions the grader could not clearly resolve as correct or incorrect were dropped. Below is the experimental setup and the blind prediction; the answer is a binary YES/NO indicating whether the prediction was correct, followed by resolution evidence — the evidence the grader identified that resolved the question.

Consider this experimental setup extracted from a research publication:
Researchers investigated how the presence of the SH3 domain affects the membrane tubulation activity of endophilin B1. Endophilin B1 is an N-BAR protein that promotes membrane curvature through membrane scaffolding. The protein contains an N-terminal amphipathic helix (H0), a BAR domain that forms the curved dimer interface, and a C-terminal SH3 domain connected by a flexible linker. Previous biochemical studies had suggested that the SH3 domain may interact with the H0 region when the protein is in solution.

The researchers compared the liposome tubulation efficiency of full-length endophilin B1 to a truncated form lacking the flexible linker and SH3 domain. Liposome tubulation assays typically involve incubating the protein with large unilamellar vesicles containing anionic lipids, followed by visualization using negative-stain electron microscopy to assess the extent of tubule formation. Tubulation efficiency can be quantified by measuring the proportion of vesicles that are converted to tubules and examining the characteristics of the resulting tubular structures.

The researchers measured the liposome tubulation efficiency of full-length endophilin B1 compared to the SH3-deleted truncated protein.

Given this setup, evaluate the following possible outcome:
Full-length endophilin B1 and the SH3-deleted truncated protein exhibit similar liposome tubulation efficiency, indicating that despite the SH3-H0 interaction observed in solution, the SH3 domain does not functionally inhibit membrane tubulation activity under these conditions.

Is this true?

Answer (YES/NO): NO